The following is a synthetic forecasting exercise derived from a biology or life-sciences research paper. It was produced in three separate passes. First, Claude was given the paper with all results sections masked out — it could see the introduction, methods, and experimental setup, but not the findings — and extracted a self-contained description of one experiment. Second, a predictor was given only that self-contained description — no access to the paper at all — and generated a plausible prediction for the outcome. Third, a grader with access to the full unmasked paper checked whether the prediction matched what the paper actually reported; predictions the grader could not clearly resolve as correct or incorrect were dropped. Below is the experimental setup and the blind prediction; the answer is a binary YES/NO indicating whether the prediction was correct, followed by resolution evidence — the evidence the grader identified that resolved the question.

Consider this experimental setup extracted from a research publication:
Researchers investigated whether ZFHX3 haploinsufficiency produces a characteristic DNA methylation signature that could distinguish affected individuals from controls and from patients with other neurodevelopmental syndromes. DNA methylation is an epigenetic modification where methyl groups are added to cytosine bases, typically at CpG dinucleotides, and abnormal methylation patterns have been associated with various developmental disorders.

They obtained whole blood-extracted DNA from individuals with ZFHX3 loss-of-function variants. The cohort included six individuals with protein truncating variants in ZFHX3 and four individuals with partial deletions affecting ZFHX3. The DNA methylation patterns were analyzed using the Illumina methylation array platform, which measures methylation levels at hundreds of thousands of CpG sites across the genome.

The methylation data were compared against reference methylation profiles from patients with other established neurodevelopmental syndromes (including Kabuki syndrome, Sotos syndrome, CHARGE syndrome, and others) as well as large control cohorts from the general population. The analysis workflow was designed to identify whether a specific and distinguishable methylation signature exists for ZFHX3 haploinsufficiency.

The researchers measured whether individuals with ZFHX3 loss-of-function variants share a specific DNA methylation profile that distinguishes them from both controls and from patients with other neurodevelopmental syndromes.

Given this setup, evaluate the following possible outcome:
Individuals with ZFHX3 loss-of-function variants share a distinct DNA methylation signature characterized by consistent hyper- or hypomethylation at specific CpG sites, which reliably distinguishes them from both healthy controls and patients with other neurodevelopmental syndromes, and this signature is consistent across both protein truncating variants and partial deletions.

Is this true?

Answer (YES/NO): YES